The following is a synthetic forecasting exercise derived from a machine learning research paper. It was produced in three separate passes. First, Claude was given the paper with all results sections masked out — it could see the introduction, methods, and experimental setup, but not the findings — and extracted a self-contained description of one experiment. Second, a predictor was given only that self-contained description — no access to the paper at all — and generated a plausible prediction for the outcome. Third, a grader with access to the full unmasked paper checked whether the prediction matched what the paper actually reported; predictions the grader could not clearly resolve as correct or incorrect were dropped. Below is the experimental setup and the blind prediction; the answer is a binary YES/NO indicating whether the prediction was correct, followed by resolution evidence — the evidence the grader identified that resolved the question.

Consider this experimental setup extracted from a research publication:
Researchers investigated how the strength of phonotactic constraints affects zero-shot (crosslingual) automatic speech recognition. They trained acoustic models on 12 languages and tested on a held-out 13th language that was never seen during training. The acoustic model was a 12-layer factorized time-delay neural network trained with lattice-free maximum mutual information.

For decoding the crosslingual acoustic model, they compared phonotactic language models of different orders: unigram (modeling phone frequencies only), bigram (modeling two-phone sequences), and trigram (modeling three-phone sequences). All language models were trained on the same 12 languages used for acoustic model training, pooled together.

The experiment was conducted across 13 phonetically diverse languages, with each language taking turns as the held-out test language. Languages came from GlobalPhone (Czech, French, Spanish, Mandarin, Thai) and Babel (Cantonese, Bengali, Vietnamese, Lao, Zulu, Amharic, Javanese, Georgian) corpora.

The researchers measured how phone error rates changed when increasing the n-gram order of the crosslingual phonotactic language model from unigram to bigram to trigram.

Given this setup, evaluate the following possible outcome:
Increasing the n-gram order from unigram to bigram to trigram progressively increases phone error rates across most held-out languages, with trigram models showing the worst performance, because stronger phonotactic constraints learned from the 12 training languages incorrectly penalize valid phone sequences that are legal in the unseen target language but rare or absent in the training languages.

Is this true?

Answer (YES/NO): NO